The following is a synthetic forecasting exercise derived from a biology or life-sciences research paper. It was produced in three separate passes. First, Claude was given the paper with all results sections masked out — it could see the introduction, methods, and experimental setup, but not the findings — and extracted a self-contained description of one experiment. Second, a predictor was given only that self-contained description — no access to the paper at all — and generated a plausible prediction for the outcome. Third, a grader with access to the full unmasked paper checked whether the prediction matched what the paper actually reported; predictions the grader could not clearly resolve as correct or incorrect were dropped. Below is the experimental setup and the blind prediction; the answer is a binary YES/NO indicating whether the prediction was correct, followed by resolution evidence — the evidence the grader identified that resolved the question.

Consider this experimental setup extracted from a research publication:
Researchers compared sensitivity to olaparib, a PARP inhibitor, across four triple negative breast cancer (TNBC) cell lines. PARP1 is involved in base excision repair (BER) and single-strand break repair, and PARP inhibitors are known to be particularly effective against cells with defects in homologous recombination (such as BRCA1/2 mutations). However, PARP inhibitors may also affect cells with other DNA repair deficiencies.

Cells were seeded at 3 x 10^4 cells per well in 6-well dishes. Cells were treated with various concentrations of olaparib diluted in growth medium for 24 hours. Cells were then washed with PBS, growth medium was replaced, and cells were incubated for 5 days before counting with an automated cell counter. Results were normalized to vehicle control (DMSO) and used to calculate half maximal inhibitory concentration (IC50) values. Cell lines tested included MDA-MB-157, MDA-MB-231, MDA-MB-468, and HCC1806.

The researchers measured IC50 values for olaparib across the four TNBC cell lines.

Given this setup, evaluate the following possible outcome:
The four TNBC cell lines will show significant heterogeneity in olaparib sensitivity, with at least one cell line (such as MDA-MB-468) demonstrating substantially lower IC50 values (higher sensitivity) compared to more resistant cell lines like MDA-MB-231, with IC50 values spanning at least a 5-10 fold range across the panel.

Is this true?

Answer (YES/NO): YES